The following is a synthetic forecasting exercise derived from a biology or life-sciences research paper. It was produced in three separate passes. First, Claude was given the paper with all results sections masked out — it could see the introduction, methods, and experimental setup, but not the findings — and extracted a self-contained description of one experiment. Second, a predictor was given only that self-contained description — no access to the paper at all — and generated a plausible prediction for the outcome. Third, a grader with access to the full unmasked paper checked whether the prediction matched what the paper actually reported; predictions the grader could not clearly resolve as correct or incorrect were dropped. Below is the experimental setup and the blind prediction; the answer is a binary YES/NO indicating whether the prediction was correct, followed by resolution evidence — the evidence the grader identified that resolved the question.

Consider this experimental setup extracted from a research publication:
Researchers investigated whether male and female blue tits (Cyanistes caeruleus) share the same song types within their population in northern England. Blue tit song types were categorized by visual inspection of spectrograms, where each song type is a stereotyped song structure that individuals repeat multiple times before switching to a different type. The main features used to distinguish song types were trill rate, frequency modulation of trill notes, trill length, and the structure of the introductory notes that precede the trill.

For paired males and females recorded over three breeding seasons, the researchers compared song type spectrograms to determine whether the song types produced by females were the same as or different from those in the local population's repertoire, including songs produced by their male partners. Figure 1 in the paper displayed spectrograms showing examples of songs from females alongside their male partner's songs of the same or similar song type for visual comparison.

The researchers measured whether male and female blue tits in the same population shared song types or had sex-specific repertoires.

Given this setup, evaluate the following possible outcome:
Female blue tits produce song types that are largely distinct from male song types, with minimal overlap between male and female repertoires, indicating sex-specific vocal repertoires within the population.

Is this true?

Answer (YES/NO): NO